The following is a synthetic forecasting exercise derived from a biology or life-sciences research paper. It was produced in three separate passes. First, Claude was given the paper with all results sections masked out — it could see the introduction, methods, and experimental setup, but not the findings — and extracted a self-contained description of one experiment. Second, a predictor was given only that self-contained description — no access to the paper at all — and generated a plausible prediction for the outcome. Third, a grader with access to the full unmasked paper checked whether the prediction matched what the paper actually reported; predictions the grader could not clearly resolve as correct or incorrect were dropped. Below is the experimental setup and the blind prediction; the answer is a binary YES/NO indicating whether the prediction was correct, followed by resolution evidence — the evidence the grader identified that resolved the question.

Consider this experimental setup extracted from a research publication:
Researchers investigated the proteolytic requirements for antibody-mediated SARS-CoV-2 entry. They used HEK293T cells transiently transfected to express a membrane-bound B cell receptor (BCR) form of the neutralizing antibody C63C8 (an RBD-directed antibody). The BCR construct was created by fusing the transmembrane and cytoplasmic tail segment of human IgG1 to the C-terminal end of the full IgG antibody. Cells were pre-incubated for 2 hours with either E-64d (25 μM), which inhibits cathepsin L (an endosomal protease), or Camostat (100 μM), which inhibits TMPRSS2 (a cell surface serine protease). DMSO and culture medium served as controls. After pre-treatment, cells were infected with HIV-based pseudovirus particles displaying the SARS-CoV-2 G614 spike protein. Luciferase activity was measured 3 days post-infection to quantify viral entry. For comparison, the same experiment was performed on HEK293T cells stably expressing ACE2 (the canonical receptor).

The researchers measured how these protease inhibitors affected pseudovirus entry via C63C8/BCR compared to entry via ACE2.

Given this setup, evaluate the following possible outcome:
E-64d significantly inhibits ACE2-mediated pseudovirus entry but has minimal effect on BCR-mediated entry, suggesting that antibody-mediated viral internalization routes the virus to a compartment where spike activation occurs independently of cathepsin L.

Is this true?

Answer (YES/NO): NO